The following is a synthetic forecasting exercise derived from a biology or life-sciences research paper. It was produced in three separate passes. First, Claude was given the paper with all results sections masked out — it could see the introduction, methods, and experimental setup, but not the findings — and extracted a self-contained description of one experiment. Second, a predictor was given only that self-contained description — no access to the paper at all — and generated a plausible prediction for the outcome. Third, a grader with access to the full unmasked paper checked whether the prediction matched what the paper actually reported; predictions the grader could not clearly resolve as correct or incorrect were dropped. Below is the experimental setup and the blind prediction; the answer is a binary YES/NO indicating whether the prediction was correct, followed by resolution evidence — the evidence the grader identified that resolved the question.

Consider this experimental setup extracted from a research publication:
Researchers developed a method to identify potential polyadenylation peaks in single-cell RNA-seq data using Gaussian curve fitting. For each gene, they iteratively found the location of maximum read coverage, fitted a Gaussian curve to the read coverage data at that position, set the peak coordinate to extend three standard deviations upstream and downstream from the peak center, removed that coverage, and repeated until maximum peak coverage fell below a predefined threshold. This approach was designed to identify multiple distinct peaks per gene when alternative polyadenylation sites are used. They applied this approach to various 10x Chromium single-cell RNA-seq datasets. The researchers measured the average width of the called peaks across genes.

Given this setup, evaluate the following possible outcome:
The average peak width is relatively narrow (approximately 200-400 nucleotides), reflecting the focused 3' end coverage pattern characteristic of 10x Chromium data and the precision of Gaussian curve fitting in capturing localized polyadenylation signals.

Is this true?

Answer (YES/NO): NO